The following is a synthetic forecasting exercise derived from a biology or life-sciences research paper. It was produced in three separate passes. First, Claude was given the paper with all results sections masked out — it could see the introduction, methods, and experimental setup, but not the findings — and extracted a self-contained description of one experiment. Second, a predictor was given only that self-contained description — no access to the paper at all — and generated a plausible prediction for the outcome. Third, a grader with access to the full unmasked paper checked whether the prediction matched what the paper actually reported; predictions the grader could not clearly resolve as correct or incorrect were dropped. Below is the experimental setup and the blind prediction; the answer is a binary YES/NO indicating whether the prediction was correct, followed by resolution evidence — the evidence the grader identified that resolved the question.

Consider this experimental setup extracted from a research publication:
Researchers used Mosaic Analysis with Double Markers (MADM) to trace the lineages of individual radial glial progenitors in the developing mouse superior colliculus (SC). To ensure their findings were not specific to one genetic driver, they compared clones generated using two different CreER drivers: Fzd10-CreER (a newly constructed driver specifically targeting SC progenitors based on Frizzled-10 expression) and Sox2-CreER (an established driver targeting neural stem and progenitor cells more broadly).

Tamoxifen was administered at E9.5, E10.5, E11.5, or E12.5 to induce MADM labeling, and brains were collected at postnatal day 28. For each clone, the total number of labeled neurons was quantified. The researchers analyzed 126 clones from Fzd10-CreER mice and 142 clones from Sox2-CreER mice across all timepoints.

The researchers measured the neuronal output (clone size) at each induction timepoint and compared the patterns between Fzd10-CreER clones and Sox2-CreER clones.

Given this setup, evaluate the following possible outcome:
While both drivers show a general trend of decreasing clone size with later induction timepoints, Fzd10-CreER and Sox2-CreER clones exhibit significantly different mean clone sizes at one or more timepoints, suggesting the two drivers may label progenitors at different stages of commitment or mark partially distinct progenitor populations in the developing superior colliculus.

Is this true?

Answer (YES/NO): NO